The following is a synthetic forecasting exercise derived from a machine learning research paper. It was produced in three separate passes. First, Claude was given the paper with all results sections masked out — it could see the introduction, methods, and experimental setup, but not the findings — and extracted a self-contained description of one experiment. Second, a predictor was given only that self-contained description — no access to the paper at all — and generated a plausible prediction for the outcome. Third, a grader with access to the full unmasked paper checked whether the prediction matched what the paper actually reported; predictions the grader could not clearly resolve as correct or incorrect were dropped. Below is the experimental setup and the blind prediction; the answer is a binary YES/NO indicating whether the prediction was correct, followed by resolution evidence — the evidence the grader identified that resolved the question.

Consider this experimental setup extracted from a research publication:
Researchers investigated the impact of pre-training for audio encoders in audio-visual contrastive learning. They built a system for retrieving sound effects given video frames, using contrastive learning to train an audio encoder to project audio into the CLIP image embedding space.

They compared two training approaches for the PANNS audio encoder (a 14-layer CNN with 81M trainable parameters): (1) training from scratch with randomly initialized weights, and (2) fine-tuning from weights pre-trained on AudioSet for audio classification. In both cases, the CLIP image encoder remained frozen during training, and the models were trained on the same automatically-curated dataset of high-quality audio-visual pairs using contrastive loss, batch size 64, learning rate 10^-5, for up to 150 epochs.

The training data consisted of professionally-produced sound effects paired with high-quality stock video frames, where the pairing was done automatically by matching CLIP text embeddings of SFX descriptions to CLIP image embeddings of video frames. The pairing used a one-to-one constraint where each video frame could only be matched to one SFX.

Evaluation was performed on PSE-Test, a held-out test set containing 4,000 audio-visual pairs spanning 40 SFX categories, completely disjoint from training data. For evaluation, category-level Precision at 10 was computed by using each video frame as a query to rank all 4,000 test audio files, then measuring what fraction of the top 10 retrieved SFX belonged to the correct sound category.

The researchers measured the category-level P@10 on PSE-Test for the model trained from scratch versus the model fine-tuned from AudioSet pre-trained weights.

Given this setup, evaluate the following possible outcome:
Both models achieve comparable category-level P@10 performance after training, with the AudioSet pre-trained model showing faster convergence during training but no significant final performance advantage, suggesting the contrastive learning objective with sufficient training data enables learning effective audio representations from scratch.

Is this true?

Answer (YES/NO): NO